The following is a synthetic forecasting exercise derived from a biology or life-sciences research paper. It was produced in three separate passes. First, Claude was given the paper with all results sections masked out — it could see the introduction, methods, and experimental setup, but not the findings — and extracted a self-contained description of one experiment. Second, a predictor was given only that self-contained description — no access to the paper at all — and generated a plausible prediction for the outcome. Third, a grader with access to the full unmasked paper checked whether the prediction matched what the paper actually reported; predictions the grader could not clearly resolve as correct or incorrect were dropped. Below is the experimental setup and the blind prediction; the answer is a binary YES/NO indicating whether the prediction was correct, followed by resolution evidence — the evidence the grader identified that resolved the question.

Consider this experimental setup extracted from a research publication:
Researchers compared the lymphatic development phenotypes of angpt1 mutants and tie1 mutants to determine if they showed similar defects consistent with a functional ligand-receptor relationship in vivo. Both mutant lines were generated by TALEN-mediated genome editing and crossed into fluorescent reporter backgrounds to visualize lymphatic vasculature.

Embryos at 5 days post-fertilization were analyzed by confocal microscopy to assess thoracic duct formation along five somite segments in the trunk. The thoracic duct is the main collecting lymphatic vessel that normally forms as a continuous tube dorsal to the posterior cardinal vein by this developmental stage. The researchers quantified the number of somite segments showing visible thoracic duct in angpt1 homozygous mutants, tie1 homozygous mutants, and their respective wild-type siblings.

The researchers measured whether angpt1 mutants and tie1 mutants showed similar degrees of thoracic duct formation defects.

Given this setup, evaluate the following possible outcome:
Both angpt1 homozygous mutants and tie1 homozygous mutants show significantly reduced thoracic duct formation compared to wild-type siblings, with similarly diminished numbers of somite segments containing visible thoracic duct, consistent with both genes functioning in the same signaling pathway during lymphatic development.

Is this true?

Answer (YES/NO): NO